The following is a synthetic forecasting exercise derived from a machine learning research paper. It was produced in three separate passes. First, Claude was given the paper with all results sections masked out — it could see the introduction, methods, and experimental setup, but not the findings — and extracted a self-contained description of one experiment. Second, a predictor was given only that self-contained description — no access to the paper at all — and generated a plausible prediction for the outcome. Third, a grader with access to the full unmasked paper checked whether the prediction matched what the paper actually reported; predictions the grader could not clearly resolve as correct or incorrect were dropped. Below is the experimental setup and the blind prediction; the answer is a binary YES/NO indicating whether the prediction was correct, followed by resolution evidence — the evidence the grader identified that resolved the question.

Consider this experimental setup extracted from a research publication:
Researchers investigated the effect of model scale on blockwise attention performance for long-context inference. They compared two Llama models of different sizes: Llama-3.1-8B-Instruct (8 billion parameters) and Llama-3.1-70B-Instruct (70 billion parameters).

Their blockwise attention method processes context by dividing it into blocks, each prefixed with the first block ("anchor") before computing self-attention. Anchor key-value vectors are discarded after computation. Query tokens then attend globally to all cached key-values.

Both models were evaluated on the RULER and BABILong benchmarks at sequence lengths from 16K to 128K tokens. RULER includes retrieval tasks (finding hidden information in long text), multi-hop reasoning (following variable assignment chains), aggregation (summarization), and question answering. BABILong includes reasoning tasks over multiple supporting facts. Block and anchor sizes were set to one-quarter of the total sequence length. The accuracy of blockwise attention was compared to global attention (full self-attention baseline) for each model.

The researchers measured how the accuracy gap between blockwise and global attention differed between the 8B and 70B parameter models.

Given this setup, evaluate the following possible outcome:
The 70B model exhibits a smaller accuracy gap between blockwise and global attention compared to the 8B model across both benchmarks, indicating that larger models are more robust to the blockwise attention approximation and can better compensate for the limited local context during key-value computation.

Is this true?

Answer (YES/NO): NO